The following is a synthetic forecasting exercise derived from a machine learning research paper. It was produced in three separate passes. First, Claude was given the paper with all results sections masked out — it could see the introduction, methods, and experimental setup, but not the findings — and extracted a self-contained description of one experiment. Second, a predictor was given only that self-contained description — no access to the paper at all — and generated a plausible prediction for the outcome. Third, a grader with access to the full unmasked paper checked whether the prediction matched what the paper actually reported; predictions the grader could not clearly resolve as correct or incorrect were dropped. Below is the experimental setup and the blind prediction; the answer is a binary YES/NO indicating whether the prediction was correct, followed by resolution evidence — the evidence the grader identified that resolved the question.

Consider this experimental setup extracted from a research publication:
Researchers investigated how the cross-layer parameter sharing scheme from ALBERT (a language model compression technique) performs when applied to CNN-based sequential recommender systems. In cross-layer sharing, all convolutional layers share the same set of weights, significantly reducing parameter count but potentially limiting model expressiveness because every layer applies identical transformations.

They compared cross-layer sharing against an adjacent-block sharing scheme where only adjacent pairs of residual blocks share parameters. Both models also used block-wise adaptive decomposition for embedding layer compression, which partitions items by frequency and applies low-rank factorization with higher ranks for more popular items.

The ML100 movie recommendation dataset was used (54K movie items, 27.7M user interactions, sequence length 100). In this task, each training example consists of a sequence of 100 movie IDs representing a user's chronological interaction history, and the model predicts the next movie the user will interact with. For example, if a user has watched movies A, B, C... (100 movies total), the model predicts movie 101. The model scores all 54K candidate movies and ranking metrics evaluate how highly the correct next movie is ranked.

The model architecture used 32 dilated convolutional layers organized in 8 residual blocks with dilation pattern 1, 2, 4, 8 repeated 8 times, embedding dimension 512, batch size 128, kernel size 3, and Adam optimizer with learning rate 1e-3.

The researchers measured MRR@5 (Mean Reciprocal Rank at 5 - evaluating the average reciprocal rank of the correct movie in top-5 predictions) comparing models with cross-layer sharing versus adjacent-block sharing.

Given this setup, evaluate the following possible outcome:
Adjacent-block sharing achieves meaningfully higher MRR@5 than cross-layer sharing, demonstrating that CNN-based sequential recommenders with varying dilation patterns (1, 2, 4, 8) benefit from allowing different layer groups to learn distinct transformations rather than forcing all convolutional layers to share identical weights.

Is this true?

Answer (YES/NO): YES